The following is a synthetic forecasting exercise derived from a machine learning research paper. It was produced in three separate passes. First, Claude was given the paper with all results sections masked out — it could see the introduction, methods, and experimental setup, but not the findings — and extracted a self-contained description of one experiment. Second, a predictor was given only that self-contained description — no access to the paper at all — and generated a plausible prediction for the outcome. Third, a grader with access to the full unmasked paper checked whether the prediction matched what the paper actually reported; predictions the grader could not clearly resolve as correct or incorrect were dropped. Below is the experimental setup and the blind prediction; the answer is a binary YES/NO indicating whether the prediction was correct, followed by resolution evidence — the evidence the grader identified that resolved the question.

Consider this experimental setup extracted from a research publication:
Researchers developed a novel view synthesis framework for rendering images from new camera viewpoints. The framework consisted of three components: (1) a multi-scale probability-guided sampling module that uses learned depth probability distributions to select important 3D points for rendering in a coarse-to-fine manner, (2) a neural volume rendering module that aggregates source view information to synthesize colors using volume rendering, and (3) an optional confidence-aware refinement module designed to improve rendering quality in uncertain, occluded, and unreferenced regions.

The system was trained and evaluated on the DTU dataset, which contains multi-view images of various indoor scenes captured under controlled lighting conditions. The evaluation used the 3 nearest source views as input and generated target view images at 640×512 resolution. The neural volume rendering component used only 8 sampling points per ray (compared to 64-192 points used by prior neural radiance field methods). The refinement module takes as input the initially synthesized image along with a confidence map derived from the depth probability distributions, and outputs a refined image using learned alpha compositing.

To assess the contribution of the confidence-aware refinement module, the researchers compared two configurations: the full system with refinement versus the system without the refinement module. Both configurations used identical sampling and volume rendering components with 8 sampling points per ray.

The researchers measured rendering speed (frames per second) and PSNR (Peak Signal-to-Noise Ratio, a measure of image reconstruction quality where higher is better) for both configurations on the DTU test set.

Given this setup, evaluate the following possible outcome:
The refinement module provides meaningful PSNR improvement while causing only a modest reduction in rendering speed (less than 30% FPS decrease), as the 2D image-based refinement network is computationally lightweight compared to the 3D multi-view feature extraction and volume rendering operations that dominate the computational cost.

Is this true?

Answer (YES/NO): YES